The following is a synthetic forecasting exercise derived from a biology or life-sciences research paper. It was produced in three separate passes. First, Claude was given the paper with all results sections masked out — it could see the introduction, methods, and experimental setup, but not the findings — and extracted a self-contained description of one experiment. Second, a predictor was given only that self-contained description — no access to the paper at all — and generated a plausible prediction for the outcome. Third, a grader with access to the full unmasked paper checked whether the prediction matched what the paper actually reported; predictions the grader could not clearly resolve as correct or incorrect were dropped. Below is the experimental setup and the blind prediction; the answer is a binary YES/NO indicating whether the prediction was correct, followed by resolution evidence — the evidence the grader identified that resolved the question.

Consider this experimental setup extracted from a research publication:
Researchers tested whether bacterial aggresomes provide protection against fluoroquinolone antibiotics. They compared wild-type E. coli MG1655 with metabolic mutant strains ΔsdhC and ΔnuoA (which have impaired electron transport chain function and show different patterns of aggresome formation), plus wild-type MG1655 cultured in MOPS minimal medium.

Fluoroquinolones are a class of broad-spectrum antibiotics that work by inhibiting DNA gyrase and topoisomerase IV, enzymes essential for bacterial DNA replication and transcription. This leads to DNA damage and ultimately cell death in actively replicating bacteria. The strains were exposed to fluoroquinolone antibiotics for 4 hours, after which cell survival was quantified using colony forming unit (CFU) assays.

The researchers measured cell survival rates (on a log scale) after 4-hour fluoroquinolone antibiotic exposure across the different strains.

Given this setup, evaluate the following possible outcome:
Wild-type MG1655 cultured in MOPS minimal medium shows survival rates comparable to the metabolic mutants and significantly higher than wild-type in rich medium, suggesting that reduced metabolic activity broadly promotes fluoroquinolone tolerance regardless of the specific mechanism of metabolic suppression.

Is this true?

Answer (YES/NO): NO